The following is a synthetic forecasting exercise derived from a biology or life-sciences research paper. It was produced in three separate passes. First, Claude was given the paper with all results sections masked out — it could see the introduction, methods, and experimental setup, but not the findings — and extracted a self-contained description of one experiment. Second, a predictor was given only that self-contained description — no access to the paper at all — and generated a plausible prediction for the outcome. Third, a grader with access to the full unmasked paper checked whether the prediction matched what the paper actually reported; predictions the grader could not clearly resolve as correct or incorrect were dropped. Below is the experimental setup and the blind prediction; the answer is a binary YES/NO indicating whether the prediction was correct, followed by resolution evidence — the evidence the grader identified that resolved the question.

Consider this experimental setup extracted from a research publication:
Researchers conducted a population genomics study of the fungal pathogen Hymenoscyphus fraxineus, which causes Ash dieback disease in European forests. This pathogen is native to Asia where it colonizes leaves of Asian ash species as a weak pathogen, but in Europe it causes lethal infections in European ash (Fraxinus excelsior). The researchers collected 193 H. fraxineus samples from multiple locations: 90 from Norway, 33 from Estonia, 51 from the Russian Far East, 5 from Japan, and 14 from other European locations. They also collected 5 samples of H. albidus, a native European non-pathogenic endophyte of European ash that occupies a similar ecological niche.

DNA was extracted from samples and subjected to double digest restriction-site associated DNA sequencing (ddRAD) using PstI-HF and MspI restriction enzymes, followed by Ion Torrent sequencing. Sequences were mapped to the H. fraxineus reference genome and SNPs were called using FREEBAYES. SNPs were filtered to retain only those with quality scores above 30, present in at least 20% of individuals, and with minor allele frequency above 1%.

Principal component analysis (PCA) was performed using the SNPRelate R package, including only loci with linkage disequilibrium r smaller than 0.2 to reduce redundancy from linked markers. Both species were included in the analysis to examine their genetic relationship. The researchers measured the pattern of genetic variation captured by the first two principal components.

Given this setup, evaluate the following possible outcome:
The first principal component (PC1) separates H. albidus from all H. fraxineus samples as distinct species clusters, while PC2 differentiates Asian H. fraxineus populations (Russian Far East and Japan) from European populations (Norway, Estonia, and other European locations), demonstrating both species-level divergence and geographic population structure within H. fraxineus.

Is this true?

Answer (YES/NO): YES